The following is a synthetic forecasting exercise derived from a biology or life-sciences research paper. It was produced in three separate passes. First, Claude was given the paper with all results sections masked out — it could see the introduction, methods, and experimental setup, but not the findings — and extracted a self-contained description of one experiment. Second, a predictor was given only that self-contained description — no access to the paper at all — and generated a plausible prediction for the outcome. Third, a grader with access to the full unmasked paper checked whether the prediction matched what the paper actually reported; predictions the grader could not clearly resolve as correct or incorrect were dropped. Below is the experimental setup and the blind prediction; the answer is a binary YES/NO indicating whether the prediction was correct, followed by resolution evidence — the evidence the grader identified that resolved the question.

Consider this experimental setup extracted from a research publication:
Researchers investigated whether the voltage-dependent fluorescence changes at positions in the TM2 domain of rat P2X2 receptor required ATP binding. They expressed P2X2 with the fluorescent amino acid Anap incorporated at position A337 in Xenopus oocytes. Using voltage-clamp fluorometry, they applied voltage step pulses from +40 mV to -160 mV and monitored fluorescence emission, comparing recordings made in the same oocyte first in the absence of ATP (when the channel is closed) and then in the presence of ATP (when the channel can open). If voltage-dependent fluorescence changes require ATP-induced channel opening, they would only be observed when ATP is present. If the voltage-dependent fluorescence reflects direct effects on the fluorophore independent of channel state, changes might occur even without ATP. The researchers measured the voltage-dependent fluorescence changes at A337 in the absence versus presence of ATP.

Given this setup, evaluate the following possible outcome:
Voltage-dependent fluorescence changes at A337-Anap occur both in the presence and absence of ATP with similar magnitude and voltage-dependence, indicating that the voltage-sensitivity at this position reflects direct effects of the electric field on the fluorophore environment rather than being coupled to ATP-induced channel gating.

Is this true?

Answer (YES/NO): NO